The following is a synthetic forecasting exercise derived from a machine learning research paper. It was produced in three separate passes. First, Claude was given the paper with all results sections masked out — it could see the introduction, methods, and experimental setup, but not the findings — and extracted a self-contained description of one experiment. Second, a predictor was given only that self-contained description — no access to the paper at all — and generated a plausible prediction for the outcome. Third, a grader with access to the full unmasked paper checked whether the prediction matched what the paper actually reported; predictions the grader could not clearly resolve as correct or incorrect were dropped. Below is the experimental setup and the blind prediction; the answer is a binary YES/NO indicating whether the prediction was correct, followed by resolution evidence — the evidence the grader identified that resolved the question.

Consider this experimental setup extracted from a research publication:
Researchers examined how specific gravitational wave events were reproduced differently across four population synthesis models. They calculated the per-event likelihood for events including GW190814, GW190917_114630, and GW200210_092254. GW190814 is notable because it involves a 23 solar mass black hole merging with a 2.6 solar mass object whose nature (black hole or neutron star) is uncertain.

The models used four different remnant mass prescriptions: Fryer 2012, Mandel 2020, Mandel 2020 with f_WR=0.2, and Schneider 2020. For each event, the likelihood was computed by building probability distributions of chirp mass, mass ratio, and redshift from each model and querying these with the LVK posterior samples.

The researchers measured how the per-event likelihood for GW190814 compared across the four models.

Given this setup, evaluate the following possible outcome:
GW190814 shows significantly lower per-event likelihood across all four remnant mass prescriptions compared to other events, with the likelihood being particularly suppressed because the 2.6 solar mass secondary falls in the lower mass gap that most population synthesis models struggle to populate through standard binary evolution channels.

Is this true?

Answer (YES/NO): NO